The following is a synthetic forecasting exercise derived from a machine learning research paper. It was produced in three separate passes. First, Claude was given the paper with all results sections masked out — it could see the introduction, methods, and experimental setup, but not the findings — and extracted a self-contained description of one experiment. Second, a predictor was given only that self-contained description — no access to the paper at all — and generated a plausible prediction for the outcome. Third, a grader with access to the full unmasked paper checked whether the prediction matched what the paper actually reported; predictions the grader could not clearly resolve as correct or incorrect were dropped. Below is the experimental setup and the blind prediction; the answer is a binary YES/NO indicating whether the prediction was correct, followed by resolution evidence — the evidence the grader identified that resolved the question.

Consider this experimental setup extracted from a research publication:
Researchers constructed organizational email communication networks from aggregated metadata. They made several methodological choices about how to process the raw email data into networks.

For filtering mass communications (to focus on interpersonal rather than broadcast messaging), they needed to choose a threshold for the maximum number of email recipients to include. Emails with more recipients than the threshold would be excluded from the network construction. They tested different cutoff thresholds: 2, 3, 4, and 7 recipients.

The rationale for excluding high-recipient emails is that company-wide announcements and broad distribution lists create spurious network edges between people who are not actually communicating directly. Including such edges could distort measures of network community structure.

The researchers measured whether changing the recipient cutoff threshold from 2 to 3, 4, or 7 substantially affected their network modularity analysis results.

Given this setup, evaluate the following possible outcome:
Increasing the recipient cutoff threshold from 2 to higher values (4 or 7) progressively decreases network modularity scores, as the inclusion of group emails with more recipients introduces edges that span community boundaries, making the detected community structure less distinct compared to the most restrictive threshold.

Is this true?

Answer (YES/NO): NO